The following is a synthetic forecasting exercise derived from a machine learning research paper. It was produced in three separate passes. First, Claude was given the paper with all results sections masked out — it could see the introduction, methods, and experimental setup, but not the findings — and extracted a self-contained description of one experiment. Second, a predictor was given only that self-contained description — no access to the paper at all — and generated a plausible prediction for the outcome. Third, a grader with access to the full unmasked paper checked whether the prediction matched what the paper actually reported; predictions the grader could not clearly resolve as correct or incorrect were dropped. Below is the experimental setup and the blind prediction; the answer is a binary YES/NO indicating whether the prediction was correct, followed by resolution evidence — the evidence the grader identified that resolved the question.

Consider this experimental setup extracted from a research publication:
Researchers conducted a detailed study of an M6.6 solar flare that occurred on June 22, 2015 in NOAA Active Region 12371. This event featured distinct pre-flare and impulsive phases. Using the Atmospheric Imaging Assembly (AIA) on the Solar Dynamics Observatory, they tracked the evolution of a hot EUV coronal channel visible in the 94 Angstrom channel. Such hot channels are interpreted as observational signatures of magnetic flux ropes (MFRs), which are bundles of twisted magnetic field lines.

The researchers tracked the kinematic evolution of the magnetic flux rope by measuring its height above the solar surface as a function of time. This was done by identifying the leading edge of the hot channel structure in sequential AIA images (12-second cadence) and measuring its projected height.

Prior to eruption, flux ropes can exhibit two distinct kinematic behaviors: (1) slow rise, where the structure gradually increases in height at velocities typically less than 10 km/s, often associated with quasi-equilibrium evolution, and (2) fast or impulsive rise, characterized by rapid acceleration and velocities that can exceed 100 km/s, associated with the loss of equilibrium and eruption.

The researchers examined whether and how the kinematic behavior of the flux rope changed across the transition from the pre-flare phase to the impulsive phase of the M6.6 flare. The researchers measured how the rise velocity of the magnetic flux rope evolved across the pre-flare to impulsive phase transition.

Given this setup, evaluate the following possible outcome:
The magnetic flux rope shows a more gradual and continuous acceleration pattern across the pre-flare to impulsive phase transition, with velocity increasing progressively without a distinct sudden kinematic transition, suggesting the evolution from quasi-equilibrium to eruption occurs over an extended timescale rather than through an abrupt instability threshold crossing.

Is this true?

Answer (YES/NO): NO